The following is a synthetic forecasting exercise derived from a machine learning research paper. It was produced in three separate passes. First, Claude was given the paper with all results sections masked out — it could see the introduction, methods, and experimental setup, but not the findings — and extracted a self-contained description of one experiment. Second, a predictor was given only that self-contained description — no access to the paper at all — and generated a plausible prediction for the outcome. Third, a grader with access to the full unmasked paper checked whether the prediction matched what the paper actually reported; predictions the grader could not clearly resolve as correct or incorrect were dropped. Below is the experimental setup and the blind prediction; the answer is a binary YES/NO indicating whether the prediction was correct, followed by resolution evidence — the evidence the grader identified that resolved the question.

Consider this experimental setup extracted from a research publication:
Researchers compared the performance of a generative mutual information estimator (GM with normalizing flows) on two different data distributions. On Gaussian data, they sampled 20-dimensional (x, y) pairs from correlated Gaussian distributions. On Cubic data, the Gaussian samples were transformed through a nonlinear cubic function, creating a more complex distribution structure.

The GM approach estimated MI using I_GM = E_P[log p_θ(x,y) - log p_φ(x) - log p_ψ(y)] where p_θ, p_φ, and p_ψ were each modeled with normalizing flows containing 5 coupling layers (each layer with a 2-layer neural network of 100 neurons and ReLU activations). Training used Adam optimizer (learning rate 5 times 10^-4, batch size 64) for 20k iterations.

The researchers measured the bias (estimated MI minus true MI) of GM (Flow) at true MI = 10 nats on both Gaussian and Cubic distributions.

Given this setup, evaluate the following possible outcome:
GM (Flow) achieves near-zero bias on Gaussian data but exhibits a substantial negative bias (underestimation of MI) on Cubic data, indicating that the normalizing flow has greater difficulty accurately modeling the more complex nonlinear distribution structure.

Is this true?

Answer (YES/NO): NO